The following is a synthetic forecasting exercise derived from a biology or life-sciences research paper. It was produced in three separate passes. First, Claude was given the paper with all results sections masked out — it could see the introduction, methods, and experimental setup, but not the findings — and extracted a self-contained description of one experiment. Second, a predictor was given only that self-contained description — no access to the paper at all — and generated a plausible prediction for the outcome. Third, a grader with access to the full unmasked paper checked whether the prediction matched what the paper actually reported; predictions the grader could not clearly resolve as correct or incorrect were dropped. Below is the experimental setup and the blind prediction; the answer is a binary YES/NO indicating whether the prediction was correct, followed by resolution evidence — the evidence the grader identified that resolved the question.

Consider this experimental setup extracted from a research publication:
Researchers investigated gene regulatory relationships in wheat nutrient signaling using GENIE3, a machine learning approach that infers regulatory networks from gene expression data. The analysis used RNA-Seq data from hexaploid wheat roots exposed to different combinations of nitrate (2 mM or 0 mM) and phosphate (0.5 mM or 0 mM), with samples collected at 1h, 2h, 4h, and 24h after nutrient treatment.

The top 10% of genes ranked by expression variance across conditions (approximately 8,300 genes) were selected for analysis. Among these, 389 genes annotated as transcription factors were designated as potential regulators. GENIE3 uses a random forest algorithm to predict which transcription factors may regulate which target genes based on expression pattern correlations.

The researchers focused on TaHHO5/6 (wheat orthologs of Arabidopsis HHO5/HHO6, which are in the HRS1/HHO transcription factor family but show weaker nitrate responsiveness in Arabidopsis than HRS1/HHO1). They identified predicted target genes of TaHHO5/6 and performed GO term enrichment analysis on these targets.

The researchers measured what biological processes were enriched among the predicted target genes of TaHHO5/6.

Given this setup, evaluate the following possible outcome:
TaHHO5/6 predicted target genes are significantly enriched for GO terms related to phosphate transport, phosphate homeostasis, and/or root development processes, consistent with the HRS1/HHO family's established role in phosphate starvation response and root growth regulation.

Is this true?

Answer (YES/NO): NO